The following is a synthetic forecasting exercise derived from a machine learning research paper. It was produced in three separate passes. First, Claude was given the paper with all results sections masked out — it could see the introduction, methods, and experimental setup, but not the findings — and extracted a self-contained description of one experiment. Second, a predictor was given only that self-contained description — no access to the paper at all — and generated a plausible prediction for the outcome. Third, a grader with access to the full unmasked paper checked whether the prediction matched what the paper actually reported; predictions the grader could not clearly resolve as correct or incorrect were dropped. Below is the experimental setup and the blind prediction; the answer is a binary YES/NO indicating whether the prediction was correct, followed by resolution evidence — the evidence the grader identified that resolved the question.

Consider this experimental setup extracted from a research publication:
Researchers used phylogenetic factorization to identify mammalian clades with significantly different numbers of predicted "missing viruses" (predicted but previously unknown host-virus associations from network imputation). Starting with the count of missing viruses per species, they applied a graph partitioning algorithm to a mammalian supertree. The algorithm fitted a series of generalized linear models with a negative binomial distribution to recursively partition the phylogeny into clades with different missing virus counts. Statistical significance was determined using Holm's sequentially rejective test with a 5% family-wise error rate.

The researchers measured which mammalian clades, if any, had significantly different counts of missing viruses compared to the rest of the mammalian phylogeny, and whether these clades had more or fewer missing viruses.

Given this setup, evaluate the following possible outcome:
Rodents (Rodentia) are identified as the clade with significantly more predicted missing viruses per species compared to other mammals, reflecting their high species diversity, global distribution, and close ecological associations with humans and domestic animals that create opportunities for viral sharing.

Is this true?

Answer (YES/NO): NO